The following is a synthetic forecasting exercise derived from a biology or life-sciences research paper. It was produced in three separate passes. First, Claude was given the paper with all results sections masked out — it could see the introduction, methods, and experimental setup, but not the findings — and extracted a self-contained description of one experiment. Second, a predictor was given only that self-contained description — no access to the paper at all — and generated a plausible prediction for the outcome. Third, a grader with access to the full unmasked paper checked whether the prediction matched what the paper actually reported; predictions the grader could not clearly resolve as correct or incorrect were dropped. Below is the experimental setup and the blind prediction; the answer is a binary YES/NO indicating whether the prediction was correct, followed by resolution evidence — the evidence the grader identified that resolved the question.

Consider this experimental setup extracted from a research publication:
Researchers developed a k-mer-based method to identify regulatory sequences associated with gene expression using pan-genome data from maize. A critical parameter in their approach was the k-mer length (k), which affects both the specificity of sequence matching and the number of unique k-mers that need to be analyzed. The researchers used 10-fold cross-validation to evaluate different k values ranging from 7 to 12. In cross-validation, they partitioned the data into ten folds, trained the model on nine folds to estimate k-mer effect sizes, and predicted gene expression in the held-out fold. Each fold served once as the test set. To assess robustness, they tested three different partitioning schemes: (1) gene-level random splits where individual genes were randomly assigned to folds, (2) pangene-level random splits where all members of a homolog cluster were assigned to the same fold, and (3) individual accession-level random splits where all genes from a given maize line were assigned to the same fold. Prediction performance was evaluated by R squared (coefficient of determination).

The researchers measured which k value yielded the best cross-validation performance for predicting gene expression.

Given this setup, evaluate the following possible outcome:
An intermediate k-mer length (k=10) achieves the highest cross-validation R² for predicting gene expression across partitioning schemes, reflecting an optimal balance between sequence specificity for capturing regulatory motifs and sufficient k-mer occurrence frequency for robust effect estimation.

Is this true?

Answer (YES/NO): NO